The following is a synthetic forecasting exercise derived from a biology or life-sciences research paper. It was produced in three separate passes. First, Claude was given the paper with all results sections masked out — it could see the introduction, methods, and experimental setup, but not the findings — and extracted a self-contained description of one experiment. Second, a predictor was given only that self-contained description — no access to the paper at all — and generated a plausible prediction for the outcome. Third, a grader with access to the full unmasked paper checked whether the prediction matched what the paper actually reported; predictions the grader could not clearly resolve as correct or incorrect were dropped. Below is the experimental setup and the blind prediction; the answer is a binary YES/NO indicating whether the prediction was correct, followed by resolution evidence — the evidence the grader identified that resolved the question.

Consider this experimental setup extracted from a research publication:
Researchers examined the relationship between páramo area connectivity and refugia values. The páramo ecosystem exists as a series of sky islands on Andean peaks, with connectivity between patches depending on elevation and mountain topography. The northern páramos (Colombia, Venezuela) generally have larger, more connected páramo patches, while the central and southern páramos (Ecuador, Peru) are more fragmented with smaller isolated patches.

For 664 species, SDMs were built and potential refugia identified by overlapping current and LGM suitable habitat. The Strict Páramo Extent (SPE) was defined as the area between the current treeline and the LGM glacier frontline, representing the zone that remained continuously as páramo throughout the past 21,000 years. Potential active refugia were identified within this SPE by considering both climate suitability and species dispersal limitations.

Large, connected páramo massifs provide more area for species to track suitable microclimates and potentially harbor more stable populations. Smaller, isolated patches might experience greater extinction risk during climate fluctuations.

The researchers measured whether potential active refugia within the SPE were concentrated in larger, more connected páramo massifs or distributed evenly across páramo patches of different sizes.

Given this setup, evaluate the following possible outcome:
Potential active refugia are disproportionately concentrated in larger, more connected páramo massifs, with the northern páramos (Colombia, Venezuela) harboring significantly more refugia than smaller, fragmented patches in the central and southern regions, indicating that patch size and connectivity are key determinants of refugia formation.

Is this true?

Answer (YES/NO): NO